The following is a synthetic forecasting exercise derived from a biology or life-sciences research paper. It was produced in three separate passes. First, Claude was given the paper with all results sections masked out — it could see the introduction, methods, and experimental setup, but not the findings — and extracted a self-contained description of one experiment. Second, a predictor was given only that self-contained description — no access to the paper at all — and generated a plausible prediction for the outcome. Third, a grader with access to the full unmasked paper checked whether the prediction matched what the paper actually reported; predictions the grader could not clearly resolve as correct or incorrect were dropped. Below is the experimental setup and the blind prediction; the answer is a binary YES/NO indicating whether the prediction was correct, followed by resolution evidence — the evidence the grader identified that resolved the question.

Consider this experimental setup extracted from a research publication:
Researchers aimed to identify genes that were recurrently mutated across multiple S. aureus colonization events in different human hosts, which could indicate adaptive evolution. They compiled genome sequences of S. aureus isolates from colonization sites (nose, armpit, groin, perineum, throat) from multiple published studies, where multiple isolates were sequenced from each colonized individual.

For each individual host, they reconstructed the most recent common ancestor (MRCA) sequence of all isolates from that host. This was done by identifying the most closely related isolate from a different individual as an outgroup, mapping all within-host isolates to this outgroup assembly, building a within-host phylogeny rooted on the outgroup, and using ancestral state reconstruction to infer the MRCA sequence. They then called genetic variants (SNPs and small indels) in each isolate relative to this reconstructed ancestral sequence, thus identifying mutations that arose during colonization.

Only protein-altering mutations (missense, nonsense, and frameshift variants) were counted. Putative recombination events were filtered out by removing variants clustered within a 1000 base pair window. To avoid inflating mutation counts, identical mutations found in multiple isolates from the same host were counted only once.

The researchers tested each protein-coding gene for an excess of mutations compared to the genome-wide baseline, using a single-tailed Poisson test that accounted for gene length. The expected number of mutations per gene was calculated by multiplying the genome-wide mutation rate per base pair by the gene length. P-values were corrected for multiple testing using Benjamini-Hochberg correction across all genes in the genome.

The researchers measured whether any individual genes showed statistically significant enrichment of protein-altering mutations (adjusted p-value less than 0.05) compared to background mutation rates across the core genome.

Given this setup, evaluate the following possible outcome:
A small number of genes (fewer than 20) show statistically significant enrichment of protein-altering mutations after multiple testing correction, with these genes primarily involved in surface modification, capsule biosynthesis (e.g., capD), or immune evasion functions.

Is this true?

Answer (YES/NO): NO